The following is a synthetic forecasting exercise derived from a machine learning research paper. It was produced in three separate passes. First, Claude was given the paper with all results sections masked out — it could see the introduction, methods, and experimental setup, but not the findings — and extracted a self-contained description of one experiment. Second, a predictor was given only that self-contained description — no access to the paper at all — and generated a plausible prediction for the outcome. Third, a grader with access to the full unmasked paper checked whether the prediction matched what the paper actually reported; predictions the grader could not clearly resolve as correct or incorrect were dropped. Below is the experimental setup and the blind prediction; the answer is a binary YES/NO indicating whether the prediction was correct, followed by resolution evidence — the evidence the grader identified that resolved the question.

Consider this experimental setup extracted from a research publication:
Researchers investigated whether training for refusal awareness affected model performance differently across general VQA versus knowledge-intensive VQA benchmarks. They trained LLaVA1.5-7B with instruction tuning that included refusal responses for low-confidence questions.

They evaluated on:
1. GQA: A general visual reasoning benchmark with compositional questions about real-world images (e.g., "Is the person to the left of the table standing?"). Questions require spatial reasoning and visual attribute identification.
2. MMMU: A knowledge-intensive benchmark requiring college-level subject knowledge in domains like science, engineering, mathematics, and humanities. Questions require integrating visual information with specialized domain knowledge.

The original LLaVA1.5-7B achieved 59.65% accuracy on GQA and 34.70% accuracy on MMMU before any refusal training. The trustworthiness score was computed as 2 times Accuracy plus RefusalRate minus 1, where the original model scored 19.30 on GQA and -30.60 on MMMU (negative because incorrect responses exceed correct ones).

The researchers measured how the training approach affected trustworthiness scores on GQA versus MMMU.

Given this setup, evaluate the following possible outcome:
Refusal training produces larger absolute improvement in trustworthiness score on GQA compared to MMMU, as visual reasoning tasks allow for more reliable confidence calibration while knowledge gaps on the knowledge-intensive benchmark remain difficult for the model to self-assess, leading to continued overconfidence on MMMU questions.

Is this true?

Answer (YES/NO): NO